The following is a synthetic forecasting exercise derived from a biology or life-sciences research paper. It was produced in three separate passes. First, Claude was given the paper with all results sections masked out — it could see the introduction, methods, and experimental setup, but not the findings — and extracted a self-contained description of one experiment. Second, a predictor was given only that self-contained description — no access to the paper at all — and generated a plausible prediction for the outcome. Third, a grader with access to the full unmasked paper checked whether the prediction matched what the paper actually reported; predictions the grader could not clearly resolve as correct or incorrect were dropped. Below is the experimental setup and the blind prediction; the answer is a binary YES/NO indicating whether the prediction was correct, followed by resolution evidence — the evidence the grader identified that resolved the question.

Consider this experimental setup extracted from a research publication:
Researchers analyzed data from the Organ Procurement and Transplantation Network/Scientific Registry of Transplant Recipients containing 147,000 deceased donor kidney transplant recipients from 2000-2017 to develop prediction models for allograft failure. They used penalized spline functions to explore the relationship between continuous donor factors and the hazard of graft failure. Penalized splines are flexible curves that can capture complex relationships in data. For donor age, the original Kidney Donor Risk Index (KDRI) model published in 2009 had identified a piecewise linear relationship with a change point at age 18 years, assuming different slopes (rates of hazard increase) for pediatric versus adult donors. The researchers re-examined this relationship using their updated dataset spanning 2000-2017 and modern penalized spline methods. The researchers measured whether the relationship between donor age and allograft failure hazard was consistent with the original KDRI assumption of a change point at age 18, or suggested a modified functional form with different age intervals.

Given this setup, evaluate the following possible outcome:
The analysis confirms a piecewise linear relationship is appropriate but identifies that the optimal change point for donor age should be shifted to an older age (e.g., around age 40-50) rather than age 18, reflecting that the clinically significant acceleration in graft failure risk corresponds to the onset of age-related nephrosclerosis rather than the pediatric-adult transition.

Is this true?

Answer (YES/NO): NO